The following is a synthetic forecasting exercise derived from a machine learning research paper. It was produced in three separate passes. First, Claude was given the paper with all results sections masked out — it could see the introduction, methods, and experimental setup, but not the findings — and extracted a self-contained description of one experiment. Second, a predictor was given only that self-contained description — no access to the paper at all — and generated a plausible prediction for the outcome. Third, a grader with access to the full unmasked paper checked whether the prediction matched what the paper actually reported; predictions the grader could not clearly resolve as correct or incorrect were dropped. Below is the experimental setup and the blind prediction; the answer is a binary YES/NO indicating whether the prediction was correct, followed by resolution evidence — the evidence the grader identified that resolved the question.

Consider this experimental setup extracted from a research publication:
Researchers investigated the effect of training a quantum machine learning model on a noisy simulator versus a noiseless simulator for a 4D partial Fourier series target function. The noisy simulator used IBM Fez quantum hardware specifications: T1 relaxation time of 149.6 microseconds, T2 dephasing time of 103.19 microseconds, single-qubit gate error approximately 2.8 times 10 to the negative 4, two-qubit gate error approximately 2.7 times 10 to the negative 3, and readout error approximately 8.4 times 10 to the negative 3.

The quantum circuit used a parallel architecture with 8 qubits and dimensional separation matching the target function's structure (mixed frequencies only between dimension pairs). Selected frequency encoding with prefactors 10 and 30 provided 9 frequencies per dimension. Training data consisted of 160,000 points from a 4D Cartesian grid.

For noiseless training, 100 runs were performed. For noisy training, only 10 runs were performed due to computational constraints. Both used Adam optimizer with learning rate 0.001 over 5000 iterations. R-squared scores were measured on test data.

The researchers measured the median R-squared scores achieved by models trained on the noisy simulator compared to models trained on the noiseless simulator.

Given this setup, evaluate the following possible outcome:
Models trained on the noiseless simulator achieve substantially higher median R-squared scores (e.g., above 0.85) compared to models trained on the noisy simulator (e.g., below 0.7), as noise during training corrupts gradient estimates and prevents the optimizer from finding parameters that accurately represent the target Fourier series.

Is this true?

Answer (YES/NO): NO